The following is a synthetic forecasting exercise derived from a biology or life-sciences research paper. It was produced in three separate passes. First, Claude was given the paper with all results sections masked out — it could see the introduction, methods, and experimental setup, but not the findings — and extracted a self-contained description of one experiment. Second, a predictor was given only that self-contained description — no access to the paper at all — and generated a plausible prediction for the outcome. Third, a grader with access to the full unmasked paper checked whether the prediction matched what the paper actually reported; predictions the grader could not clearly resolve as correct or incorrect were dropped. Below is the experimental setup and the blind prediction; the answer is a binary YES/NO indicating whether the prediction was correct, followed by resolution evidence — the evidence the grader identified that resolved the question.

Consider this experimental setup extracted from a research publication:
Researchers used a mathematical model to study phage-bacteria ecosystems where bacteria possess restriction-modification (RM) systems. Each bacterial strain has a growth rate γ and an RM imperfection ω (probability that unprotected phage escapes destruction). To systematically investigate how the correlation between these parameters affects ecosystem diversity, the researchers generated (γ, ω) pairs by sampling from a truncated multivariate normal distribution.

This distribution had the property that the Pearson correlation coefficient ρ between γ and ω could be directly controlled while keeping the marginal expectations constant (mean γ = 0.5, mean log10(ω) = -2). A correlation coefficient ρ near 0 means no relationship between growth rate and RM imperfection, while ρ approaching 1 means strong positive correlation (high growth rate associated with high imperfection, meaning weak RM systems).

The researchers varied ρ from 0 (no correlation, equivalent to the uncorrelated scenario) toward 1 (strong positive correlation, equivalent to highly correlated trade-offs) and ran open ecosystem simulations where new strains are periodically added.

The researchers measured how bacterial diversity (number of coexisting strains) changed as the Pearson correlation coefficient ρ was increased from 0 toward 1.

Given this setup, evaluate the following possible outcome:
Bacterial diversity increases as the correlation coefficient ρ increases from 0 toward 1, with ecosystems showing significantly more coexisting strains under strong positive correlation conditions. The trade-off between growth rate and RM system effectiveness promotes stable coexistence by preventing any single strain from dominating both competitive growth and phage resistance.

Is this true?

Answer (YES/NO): YES